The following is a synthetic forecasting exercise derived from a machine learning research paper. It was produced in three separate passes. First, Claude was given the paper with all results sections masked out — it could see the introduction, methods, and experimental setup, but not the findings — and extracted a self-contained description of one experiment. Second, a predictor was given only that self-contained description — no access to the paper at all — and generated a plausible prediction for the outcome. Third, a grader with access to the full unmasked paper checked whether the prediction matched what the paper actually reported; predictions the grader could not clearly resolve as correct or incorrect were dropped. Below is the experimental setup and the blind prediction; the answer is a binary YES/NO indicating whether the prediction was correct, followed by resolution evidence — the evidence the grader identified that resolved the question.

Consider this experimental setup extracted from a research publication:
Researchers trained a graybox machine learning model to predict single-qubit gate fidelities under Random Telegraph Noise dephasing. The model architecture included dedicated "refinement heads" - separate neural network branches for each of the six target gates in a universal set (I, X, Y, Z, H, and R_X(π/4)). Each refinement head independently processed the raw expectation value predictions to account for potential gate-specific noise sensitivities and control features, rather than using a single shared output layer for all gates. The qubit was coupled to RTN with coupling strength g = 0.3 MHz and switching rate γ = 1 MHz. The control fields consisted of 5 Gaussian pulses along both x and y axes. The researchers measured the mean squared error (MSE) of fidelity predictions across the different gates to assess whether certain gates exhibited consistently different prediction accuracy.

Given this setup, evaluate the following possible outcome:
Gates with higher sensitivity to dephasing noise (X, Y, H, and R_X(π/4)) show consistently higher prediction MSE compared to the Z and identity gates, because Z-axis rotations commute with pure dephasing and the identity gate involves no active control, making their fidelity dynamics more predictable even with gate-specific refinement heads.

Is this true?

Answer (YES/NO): NO